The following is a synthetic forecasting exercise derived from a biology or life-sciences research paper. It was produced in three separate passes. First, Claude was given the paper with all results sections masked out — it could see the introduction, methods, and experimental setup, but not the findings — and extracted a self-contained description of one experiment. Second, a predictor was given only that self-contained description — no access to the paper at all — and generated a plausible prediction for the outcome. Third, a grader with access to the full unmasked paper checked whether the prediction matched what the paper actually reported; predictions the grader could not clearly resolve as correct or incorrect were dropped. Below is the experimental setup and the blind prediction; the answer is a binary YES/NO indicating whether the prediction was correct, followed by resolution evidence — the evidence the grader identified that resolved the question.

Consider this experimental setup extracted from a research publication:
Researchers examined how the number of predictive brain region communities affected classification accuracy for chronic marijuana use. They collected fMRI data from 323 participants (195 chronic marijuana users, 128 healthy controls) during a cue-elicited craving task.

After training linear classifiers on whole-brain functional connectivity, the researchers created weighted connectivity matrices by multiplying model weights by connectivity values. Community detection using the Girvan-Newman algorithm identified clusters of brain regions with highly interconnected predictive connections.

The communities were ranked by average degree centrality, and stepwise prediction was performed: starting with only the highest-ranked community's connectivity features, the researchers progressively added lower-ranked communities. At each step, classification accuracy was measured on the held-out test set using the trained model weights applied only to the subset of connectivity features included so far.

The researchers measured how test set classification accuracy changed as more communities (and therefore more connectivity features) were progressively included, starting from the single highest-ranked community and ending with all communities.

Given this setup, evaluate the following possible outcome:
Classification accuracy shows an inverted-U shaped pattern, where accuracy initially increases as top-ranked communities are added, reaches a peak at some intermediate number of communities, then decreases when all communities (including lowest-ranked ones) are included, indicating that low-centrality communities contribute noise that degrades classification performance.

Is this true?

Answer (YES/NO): YES